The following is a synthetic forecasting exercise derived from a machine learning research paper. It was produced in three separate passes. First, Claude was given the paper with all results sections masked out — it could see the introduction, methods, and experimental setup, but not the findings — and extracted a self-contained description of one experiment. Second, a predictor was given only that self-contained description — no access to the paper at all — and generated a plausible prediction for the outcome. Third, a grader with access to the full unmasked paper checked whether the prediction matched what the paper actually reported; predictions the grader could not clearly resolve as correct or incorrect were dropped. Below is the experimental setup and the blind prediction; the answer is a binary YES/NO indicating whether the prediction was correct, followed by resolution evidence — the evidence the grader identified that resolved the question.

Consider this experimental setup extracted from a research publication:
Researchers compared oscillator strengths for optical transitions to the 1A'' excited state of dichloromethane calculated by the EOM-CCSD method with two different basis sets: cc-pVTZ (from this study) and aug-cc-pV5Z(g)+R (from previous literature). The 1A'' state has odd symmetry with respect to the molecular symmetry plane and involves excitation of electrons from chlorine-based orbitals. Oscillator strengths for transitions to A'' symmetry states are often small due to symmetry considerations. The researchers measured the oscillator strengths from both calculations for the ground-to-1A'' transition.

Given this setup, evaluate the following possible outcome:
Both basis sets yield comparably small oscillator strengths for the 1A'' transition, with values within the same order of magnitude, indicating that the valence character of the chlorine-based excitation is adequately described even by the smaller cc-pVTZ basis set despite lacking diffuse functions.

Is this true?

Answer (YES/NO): NO